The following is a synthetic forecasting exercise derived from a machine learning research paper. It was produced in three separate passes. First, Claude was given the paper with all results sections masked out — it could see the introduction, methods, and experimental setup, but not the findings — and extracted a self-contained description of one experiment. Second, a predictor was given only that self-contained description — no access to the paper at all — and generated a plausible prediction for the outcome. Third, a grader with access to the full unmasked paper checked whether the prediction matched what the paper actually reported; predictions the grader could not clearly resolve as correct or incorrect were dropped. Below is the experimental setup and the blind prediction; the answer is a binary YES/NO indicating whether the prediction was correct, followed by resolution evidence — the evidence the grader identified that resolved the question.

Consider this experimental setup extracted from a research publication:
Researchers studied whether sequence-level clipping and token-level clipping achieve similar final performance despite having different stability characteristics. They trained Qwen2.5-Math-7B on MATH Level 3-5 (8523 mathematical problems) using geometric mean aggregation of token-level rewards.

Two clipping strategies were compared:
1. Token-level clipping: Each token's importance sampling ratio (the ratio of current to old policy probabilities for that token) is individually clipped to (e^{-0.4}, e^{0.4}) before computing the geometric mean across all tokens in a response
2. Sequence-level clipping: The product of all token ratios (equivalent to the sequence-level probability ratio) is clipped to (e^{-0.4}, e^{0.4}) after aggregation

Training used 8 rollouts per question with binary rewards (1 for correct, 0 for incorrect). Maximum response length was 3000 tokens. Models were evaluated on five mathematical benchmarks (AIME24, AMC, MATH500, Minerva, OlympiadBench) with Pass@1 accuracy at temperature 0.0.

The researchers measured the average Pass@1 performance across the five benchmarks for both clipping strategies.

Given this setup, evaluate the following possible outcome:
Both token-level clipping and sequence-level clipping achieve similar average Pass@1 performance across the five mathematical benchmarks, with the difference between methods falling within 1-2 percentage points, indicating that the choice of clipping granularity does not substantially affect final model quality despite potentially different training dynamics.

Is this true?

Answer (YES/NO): YES